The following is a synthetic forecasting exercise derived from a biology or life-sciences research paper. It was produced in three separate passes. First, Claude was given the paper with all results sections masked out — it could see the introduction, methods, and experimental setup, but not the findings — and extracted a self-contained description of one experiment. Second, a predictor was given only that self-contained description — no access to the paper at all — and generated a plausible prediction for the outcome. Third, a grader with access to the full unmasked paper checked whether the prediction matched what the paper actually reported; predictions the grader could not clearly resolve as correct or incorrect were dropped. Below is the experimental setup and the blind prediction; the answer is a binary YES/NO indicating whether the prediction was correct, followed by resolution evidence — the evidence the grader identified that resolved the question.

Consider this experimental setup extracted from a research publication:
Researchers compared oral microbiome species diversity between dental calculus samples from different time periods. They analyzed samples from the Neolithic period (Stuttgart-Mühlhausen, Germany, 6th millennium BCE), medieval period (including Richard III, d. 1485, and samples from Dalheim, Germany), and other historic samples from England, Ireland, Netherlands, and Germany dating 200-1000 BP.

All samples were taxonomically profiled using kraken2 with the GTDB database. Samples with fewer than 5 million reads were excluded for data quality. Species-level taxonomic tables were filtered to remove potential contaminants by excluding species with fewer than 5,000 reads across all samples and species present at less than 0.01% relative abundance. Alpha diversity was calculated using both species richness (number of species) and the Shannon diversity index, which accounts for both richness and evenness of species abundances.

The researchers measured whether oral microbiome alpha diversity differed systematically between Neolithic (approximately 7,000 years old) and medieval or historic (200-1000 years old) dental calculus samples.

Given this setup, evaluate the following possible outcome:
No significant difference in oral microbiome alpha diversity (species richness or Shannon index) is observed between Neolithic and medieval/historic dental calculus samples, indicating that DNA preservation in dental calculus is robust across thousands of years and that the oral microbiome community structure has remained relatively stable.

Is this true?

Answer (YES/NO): YES